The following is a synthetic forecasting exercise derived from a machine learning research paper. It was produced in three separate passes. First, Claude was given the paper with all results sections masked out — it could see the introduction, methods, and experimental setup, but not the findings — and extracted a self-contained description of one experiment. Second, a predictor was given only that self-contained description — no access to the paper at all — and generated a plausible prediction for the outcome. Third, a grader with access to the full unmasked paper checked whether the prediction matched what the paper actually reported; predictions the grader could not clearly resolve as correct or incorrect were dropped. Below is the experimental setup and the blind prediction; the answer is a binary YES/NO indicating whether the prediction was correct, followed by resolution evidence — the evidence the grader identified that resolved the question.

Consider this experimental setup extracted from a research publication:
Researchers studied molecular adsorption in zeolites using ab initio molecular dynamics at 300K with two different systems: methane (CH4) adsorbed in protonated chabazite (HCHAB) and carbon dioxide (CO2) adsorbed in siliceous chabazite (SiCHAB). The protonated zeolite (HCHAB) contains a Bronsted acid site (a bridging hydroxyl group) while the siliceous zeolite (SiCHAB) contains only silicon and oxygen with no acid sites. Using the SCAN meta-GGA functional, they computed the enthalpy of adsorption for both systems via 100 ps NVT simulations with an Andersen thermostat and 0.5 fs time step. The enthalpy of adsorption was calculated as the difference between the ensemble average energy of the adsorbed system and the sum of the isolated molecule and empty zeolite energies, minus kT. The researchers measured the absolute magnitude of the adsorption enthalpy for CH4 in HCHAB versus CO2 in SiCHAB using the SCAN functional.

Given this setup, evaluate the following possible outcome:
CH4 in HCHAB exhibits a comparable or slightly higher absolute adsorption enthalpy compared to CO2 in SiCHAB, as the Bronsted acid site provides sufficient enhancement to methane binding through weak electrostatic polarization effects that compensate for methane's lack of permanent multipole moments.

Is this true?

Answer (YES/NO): NO